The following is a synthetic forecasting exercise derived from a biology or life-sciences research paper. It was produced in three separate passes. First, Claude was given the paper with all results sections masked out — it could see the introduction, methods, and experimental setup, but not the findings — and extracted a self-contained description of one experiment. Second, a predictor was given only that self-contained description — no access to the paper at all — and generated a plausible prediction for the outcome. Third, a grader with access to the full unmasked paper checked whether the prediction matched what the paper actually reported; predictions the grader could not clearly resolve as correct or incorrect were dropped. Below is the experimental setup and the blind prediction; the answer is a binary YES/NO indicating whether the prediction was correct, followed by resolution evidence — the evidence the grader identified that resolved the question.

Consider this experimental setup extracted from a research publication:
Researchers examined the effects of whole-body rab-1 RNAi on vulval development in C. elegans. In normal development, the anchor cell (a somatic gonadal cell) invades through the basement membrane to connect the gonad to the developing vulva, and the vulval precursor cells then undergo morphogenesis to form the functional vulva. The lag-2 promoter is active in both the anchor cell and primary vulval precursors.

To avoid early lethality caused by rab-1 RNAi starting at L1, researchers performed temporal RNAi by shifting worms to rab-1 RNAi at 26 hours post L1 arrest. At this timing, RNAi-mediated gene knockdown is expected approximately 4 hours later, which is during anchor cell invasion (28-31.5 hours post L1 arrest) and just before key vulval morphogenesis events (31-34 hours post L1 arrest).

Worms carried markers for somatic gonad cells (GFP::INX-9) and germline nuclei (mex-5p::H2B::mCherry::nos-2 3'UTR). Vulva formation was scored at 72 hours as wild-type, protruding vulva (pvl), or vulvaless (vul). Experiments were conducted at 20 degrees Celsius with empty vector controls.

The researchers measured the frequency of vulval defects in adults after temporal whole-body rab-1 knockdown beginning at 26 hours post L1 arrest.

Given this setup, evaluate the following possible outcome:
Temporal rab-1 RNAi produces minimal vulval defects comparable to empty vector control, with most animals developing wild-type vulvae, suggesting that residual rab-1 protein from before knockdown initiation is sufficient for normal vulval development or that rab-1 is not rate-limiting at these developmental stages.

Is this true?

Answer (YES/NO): NO